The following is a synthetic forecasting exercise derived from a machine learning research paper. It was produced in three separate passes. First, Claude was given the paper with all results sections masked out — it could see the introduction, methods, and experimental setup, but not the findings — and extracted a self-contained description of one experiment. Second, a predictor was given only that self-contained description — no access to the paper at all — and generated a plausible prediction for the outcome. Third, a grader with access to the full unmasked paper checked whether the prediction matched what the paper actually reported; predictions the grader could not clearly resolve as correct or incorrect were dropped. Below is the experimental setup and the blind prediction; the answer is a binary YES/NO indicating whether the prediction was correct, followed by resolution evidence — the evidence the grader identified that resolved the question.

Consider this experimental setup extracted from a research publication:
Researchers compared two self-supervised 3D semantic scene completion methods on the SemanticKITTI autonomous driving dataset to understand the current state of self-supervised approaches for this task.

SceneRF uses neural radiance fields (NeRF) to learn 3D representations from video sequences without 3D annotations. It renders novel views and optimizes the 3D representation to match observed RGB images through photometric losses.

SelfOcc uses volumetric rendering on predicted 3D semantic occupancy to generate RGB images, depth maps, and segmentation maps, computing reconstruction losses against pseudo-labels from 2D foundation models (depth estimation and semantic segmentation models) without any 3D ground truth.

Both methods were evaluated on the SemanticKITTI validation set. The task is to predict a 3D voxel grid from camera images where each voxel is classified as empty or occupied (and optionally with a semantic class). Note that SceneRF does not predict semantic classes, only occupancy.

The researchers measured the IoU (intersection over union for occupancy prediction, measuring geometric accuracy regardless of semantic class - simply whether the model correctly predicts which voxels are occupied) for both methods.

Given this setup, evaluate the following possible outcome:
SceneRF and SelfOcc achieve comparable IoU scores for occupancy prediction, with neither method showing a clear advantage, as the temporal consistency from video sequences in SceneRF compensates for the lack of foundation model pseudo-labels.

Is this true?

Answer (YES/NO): NO